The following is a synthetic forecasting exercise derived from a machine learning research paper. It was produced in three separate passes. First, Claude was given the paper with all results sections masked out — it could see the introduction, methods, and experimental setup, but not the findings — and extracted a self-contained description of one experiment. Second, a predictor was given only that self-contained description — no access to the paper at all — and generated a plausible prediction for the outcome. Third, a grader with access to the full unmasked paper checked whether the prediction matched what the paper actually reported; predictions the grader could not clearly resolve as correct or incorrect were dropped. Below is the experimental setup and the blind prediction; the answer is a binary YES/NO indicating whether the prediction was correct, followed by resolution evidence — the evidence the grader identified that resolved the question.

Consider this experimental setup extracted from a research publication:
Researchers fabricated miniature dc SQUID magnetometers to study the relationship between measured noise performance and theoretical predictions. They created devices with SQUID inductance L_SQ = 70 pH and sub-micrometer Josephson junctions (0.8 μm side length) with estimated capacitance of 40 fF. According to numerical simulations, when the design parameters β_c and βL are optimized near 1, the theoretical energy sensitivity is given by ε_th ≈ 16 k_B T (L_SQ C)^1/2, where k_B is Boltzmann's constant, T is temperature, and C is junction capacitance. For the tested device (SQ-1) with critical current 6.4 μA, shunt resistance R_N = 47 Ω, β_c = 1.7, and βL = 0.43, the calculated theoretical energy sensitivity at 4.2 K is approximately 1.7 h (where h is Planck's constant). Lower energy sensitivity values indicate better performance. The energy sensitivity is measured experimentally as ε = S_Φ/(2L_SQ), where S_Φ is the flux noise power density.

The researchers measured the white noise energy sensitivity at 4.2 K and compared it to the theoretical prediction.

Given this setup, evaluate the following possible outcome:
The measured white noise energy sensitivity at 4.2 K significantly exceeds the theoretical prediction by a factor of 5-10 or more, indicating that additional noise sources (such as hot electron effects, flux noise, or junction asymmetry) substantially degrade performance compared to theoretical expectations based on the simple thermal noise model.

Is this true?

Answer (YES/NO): NO